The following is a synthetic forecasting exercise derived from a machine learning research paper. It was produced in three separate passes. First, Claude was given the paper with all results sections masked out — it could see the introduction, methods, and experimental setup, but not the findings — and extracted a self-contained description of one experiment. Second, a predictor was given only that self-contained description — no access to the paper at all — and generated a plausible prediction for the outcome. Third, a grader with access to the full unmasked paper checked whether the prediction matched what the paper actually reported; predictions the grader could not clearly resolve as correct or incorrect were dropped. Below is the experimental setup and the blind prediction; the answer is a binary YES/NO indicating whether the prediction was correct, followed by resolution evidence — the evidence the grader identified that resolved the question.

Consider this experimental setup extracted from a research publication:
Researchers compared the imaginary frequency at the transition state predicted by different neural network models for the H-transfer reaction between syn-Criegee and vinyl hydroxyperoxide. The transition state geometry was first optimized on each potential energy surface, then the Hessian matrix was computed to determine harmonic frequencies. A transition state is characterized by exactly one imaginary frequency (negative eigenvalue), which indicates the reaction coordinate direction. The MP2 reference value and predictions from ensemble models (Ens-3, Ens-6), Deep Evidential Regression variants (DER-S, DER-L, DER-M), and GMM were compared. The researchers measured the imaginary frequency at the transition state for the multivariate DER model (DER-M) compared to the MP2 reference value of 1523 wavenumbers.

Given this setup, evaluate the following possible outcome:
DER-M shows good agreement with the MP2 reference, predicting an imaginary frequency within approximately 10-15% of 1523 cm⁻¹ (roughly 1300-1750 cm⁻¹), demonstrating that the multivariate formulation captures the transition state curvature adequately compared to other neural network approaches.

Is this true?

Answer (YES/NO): NO